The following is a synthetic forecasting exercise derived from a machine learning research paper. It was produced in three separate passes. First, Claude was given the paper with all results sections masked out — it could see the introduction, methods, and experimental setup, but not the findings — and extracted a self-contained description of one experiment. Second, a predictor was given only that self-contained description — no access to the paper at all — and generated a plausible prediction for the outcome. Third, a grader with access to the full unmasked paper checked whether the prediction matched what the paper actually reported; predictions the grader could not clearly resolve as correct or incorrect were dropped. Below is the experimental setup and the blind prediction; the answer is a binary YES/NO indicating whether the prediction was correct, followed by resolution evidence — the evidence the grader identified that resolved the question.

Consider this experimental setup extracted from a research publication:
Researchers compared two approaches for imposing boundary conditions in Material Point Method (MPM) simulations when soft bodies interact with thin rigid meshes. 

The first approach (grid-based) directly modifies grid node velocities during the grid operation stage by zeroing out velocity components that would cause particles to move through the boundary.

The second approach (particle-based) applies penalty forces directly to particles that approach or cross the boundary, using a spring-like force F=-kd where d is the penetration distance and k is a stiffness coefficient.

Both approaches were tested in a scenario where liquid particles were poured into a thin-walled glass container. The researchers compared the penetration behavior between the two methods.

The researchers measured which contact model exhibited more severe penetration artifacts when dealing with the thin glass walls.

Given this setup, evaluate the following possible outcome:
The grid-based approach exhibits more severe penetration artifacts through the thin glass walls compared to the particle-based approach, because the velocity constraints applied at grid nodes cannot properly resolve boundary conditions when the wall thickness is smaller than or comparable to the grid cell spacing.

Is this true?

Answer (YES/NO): YES